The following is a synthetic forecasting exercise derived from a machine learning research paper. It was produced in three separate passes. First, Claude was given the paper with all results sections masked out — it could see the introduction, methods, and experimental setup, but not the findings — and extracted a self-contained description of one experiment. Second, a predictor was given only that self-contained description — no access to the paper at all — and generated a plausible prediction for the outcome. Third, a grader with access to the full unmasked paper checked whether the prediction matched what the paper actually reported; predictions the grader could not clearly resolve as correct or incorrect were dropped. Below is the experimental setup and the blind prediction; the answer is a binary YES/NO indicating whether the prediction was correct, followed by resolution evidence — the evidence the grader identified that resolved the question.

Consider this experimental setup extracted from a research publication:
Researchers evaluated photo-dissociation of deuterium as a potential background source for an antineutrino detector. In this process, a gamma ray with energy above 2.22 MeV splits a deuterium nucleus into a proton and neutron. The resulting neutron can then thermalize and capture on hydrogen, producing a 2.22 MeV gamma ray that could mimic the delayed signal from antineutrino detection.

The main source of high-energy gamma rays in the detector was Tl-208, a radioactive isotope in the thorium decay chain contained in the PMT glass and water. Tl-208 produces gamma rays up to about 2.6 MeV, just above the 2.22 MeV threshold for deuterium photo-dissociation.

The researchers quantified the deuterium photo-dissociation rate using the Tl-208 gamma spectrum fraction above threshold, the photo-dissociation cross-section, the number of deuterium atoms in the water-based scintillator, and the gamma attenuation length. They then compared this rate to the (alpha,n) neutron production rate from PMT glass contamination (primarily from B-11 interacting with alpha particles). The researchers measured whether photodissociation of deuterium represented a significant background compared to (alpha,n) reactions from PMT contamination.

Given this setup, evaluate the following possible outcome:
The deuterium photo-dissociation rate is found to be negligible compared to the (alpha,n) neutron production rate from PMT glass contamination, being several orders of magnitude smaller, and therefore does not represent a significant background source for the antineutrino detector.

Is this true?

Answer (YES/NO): NO